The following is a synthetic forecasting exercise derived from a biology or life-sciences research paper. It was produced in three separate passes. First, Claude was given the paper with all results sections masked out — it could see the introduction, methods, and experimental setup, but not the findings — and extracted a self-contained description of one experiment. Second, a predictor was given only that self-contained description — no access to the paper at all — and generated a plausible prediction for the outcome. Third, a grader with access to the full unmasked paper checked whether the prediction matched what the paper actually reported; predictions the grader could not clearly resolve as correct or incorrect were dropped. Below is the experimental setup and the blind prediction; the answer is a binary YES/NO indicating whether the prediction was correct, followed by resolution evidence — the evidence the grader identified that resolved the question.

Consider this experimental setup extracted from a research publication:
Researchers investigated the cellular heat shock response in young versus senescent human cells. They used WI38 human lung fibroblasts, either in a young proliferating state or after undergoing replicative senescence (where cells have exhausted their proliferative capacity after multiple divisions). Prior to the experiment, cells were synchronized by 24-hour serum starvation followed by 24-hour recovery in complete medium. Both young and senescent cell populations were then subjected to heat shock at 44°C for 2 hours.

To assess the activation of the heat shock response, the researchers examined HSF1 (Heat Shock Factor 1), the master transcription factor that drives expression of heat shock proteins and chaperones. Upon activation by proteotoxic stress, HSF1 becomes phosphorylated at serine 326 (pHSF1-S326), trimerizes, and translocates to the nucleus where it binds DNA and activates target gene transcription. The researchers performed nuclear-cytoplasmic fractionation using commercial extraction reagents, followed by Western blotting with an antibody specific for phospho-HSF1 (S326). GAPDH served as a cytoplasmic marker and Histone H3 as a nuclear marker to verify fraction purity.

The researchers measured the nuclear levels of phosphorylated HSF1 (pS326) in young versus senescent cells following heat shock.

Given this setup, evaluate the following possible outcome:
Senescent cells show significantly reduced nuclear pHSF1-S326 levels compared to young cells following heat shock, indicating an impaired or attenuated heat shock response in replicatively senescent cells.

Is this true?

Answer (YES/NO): YES